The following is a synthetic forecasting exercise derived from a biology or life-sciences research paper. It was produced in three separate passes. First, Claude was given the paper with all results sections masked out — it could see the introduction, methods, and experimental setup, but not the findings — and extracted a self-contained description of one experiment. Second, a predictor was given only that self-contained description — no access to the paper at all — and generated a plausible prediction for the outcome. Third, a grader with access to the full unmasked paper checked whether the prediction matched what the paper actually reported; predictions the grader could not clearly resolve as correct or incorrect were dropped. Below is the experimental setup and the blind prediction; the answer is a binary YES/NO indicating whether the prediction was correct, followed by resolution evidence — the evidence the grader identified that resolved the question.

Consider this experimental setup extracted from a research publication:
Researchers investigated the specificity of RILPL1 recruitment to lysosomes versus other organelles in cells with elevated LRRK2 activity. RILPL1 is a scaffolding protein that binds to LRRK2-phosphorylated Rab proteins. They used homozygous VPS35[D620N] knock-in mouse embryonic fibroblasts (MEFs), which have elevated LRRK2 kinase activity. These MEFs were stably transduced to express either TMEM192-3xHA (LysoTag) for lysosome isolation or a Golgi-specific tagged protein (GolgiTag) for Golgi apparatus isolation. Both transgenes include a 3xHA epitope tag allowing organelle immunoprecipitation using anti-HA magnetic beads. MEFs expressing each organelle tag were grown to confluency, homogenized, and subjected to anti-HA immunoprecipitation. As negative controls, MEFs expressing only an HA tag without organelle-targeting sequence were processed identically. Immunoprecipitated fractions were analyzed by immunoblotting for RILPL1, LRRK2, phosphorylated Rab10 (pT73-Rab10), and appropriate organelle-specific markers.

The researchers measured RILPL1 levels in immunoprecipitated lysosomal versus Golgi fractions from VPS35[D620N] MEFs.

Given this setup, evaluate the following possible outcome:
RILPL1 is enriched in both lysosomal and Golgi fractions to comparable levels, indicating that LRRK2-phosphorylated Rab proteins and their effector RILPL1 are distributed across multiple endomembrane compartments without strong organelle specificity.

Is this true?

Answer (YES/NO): NO